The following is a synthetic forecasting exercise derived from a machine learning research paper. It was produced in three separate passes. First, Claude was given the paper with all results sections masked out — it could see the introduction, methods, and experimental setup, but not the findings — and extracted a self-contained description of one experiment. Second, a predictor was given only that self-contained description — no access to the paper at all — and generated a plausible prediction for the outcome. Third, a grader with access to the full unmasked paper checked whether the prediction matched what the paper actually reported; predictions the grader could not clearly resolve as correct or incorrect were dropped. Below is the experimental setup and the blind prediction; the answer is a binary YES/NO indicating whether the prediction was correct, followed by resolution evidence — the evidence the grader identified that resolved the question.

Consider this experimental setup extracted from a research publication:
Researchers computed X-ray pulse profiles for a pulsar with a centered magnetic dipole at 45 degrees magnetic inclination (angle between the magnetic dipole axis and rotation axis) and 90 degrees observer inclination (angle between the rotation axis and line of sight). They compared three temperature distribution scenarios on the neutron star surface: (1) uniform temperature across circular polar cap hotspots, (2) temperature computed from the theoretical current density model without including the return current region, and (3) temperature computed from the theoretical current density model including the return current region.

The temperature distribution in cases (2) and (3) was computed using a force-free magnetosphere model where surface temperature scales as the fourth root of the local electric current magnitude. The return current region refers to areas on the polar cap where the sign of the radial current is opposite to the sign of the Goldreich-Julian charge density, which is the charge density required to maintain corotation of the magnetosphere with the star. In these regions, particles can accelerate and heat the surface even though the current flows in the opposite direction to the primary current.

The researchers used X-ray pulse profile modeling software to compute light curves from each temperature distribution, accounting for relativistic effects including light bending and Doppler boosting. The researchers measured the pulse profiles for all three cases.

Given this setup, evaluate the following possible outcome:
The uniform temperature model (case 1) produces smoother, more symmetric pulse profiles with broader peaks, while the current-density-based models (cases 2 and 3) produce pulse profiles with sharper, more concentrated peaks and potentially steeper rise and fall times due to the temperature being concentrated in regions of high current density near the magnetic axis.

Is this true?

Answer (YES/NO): NO